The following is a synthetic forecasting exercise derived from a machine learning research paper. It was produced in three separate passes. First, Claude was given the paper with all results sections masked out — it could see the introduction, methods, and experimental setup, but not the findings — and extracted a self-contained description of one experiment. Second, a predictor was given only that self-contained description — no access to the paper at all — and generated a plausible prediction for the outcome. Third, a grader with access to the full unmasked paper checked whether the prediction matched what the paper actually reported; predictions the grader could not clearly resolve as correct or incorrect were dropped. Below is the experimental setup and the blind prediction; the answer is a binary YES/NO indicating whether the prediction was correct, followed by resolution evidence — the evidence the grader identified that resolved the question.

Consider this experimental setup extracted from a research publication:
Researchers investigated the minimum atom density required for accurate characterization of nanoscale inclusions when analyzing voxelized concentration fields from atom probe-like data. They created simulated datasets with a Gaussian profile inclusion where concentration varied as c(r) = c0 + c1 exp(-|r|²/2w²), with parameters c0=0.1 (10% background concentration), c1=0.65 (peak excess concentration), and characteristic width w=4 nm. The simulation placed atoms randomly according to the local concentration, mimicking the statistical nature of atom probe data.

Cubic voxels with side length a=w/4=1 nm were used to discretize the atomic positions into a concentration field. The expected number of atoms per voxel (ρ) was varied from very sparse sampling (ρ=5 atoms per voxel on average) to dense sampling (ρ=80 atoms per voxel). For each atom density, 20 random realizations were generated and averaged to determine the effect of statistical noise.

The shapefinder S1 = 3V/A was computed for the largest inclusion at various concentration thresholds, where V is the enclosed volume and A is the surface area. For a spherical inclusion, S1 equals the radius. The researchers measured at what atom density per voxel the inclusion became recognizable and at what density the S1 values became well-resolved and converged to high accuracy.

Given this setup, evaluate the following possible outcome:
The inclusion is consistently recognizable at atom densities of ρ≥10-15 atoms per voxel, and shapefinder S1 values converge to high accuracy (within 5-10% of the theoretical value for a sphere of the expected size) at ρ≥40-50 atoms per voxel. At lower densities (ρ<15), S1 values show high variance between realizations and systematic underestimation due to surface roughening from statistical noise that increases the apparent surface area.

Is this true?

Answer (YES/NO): NO